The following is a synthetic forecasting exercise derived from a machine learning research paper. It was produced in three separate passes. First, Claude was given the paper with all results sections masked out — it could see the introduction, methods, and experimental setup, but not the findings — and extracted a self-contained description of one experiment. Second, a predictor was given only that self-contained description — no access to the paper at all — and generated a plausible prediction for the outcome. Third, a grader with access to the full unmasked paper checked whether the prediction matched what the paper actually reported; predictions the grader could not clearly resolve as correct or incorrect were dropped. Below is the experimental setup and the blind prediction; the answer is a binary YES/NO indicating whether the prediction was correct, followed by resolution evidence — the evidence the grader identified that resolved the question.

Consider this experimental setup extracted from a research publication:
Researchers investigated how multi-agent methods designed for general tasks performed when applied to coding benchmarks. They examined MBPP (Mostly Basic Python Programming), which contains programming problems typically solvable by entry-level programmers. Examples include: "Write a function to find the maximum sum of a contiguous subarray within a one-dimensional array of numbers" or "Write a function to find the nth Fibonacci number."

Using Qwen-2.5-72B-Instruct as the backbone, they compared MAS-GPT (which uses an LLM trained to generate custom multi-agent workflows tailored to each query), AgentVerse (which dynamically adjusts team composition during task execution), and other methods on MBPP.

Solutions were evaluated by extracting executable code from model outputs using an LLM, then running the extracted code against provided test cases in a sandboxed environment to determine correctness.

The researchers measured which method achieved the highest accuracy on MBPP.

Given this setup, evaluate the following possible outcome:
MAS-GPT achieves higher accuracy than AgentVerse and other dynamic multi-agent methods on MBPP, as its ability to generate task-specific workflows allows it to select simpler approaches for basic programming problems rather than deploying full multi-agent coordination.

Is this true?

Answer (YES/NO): YES